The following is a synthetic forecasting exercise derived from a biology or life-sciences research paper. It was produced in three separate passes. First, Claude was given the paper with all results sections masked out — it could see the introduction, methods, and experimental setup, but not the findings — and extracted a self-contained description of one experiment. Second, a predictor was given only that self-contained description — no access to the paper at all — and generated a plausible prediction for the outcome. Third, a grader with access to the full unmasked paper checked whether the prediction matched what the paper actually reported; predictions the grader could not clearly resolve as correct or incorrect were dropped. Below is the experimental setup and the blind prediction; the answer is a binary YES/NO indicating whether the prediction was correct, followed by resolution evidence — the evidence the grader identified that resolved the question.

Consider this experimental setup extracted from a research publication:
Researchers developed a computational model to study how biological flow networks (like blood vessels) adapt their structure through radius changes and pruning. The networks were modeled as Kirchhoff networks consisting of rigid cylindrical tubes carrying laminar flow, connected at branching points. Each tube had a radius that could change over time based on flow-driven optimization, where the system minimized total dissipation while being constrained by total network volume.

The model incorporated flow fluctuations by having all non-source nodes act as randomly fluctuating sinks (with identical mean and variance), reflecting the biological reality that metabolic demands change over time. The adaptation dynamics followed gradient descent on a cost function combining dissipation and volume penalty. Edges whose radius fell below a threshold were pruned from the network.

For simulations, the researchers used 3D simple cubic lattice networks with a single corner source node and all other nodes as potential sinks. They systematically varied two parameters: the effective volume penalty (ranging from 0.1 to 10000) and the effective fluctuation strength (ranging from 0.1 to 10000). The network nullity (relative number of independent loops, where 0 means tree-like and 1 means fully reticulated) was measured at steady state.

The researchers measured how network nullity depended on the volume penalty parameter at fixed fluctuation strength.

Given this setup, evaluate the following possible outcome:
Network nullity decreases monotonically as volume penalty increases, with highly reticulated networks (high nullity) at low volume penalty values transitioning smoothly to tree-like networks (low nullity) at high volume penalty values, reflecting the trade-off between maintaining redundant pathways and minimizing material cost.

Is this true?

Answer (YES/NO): NO